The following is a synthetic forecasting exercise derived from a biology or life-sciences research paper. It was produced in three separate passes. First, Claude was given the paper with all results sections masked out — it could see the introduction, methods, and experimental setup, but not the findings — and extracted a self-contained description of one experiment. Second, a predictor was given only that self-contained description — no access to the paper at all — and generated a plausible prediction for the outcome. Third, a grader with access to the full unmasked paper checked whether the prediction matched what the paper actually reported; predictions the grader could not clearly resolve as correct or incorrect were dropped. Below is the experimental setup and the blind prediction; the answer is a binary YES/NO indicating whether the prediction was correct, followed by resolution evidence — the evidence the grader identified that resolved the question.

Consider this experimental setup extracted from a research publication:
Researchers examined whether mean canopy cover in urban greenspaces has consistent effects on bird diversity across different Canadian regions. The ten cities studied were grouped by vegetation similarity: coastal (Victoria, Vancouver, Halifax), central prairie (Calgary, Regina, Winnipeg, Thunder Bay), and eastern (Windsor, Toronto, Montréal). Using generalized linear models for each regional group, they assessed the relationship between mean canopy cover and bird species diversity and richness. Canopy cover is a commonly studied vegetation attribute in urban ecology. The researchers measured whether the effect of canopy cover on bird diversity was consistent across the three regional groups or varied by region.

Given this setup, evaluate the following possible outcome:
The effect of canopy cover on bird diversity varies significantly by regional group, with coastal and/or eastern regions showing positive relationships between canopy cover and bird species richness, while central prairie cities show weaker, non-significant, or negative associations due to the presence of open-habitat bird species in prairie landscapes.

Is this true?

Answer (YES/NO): NO